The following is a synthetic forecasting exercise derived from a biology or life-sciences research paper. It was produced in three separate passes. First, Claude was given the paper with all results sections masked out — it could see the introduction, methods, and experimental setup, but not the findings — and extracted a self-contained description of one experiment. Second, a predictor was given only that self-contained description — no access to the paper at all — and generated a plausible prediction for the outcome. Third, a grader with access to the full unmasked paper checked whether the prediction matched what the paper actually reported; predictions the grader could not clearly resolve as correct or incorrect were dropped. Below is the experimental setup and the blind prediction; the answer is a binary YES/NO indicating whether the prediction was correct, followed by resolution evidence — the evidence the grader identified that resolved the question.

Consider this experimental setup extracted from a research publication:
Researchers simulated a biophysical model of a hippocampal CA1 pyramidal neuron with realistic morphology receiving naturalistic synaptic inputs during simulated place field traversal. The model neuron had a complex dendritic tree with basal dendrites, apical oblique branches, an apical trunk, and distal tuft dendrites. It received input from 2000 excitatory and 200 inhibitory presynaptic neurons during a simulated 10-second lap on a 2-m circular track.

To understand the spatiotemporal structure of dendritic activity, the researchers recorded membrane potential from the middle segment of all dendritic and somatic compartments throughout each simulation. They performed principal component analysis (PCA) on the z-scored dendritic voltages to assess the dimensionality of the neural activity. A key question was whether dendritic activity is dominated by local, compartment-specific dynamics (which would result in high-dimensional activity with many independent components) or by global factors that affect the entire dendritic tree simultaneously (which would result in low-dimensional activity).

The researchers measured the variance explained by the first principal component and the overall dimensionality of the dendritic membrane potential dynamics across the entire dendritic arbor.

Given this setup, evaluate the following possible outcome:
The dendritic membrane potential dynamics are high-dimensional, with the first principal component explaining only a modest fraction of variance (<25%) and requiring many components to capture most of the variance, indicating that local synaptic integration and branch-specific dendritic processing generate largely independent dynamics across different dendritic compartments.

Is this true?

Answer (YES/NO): NO